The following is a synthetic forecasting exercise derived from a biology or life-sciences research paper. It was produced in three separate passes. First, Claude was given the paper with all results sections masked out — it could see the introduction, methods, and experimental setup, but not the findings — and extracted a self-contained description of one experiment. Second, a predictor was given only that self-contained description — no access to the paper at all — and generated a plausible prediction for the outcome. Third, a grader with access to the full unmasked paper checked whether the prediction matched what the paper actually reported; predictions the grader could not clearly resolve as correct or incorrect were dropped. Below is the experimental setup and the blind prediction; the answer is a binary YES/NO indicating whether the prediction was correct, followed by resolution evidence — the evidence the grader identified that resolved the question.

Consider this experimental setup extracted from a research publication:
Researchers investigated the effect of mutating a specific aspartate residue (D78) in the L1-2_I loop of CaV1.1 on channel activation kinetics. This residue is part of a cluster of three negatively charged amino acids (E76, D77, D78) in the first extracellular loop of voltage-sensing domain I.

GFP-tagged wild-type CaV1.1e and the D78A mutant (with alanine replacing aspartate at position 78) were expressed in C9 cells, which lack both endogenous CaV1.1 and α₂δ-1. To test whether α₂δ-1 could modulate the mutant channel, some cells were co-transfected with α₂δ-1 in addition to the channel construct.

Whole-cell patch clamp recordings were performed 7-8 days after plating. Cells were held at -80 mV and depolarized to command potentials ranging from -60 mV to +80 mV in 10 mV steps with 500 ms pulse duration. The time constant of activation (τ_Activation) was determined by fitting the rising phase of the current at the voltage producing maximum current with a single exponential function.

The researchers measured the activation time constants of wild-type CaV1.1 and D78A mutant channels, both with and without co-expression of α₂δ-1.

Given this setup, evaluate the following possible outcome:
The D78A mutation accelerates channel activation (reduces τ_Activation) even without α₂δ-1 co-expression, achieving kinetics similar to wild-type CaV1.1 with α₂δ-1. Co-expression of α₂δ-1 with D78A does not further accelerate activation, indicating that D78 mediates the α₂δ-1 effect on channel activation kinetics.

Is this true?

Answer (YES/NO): NO